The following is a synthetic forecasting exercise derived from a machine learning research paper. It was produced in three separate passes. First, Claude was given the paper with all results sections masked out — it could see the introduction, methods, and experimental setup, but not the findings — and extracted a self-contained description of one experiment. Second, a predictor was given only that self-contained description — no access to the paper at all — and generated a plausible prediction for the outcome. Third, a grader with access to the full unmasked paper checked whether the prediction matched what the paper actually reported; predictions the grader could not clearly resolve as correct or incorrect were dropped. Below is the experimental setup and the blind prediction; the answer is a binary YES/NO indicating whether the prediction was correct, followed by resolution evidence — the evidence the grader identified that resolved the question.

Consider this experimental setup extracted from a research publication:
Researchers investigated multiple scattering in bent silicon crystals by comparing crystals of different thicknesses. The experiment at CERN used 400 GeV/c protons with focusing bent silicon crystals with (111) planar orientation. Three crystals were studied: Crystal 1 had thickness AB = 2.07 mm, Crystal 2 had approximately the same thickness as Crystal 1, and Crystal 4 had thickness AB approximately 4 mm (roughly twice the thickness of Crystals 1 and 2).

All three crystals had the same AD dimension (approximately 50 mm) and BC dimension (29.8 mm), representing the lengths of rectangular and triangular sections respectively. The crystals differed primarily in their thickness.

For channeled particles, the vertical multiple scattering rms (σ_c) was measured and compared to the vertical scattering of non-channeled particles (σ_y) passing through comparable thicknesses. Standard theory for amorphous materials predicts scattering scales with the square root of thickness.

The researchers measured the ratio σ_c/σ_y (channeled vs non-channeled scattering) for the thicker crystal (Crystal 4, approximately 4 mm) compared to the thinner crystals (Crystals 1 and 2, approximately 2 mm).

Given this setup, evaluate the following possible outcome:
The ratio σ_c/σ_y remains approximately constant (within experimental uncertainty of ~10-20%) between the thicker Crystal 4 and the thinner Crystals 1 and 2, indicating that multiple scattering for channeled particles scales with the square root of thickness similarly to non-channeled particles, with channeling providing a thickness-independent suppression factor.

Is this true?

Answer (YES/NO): NO